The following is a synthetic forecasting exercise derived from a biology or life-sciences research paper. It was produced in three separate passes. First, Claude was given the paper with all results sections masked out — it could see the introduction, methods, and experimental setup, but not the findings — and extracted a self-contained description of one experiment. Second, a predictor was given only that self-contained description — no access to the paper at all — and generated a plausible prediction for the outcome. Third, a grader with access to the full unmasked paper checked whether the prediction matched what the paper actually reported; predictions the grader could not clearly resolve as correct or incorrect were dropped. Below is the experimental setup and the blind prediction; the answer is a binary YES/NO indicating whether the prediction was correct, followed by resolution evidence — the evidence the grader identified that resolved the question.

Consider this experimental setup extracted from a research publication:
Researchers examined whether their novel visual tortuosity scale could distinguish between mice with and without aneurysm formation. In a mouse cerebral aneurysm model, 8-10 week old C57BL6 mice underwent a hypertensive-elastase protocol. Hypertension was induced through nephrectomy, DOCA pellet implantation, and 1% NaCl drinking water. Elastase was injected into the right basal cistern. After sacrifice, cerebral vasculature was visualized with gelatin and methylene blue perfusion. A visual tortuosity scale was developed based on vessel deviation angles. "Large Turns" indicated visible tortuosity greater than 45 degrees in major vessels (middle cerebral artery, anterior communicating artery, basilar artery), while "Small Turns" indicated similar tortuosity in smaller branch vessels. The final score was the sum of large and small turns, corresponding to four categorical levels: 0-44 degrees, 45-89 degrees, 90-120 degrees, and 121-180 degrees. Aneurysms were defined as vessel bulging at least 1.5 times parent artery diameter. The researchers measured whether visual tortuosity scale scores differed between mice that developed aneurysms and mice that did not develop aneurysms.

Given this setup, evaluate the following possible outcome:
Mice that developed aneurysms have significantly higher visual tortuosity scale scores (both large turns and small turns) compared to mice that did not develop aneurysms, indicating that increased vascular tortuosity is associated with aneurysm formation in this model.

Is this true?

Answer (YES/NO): YES